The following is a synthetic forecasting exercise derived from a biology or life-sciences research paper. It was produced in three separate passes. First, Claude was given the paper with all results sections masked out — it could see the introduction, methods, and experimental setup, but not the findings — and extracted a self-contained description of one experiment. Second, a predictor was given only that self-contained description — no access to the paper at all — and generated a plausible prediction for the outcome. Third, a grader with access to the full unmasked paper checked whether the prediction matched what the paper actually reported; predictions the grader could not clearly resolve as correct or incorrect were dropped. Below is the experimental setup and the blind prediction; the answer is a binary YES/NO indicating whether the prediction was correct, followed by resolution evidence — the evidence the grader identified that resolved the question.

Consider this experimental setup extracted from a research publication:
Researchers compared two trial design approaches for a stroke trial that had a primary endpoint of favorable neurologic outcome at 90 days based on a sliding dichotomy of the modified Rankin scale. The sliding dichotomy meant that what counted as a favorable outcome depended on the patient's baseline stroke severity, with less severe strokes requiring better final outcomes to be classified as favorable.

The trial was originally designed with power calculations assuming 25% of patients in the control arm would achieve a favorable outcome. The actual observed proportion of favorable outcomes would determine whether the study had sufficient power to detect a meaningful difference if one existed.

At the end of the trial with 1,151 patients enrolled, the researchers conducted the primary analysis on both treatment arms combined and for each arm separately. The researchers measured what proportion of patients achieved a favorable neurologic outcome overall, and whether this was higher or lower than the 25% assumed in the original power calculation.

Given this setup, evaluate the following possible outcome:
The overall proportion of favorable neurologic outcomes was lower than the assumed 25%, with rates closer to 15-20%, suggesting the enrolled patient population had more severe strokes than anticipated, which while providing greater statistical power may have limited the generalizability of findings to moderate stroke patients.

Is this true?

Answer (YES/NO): NO